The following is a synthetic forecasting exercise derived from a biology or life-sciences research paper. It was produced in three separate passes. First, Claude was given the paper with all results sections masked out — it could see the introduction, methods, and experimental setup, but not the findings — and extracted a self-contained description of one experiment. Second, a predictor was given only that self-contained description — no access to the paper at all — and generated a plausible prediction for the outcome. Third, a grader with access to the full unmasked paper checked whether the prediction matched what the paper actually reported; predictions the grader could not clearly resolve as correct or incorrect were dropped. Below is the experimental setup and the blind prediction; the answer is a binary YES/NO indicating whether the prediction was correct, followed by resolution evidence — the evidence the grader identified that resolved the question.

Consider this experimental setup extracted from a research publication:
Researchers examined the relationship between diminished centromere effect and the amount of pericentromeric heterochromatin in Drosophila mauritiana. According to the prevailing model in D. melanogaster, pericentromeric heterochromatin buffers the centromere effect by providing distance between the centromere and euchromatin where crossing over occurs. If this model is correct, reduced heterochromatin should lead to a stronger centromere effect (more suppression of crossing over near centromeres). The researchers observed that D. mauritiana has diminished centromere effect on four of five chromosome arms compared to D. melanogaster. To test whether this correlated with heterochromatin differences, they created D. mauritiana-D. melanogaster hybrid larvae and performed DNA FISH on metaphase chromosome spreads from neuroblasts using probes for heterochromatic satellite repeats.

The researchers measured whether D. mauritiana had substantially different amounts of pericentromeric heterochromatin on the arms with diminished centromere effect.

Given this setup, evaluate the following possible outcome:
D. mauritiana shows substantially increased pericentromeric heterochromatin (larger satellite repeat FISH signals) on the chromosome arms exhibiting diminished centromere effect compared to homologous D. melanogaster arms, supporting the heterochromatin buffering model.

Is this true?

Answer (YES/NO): NO